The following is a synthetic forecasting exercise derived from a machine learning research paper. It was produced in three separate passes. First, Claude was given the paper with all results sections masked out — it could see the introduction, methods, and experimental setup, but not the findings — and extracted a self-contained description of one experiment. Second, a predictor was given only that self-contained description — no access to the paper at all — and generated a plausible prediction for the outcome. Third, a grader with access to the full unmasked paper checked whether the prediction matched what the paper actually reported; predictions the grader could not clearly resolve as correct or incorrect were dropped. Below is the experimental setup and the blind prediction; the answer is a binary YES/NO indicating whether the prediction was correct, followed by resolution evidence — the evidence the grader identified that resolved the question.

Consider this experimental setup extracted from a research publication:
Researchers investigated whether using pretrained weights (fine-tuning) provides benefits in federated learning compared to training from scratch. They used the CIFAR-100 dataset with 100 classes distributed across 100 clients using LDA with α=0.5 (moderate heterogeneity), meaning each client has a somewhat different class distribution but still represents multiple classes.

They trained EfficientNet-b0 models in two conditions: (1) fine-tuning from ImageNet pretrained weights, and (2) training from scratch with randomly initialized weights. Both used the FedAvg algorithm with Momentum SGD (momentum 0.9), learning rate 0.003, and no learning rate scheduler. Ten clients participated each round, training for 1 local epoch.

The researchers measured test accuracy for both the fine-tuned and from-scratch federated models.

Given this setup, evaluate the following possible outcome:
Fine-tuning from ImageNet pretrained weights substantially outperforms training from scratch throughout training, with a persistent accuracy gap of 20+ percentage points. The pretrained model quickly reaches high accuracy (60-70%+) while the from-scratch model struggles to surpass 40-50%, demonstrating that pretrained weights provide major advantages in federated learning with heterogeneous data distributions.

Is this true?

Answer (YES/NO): NO